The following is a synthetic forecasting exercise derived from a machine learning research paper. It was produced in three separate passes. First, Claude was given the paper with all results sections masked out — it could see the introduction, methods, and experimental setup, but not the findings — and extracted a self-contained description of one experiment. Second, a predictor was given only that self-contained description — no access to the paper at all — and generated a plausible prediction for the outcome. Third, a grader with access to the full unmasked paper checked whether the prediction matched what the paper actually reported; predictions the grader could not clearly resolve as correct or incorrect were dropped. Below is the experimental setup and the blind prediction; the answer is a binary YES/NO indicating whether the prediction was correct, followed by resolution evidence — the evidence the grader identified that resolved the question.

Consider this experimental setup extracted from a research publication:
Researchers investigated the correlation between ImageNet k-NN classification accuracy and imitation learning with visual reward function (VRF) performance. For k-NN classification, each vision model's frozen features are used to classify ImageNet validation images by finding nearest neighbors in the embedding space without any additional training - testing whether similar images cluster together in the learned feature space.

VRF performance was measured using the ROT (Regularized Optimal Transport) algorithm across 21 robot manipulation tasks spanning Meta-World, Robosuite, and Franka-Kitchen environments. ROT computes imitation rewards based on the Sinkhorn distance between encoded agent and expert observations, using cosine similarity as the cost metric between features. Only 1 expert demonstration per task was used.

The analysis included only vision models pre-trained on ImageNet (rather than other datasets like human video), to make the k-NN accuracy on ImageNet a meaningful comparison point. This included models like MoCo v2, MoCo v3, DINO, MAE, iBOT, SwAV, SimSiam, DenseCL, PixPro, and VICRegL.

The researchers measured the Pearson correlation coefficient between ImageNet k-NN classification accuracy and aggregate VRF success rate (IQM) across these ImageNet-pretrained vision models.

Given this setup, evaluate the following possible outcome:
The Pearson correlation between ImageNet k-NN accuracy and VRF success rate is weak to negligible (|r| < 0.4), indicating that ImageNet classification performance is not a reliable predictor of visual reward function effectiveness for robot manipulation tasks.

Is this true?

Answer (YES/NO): NO